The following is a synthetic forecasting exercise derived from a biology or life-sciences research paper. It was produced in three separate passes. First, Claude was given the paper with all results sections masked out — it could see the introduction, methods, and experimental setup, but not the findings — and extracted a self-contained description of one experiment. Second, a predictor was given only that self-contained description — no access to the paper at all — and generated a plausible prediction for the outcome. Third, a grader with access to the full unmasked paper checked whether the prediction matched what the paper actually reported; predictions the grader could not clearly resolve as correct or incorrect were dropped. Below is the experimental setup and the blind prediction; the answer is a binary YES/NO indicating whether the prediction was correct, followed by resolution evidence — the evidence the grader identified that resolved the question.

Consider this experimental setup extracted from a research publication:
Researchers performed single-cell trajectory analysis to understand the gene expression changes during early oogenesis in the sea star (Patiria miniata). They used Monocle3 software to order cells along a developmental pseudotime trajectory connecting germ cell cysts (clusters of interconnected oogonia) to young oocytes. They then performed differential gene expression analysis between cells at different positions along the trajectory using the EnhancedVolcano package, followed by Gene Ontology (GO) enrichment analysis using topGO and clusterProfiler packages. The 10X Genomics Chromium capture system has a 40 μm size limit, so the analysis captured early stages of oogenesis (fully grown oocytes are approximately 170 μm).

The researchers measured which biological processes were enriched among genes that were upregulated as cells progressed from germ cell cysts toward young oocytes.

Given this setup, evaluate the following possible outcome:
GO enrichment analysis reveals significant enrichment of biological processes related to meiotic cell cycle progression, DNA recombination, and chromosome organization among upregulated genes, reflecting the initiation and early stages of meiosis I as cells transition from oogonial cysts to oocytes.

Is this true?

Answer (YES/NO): NO